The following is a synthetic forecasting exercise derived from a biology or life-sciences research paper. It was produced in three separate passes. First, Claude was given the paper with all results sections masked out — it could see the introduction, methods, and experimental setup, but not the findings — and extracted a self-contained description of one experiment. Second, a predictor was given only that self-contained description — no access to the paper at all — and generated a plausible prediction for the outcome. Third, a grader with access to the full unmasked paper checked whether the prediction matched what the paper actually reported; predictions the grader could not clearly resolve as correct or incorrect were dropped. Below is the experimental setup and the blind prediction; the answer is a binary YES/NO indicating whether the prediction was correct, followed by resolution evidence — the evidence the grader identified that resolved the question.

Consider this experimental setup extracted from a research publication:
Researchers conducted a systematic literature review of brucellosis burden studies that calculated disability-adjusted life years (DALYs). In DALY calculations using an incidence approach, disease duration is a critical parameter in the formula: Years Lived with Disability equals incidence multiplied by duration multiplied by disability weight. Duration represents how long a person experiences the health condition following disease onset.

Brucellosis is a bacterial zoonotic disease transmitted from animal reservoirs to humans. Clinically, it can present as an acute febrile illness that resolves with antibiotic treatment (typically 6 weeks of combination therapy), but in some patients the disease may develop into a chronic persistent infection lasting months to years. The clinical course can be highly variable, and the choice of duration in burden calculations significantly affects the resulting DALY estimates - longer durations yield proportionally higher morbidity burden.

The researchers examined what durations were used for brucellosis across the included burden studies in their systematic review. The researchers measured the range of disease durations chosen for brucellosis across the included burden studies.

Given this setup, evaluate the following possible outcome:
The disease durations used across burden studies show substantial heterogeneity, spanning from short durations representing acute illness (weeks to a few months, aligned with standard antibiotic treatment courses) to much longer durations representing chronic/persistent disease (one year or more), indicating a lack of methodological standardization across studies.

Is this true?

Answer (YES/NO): YES